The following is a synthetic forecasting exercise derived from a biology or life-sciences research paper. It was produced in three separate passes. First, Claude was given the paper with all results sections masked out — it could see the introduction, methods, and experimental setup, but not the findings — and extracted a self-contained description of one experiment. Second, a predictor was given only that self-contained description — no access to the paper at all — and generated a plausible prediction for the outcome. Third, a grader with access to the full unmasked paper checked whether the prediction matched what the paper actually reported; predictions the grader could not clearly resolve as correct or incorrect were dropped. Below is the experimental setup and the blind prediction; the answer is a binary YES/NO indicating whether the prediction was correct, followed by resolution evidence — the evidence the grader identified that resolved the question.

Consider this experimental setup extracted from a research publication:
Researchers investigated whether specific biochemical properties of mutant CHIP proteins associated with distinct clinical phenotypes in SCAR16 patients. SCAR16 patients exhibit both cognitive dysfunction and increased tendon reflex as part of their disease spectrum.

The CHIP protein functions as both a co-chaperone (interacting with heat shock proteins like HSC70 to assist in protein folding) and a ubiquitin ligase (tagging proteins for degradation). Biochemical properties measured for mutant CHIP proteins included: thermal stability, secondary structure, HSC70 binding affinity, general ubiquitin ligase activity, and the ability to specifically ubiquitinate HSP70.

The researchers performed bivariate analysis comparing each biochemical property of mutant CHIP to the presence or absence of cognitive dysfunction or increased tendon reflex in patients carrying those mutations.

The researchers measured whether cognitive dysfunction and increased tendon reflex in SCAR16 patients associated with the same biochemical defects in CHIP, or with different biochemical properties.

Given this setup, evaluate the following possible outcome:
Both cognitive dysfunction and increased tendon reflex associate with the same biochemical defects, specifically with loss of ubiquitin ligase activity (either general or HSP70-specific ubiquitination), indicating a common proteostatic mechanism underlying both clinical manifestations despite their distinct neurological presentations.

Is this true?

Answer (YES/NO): NO